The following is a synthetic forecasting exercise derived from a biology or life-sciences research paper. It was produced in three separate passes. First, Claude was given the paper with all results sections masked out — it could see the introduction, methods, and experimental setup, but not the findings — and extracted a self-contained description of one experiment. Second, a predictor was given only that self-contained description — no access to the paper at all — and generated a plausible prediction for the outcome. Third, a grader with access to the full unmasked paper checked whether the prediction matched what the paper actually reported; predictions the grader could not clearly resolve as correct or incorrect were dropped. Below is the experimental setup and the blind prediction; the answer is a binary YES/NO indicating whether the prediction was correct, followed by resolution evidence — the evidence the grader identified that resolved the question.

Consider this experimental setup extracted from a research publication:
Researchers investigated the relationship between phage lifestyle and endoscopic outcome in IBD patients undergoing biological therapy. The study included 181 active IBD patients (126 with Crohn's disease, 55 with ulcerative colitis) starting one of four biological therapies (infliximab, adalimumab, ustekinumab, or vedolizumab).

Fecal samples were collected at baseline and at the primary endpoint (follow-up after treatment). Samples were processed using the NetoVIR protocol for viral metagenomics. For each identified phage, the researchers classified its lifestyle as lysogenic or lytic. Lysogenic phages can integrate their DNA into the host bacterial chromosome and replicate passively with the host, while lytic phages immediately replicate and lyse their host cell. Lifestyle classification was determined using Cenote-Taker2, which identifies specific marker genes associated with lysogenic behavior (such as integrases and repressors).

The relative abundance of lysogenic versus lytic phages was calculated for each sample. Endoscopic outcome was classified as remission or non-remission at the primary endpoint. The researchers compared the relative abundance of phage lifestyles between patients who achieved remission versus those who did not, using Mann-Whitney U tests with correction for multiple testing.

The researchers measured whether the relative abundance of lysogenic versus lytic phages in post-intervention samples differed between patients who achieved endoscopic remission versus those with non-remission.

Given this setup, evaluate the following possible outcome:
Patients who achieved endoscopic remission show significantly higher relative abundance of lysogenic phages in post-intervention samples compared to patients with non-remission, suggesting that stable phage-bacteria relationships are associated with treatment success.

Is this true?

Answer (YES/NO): NO